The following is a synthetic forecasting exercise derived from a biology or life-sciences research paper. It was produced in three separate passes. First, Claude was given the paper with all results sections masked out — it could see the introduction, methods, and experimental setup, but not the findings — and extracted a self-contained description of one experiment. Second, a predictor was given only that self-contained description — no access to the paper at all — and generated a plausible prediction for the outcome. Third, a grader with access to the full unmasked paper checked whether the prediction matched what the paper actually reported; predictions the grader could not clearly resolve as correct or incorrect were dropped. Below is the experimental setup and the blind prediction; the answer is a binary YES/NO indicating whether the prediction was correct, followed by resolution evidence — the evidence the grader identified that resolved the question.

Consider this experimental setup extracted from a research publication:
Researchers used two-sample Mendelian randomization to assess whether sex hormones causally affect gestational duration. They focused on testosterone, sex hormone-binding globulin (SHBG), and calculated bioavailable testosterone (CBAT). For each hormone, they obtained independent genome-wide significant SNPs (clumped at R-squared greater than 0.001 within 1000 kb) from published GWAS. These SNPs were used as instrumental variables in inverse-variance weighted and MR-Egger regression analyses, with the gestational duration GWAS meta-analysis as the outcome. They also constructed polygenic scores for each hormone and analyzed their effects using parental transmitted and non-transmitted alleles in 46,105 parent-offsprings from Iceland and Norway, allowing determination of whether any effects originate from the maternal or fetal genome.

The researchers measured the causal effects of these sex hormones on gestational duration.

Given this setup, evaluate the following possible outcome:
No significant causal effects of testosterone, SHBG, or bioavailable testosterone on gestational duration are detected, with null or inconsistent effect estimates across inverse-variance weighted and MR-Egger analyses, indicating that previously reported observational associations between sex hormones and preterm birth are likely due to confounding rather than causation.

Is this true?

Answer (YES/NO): NO